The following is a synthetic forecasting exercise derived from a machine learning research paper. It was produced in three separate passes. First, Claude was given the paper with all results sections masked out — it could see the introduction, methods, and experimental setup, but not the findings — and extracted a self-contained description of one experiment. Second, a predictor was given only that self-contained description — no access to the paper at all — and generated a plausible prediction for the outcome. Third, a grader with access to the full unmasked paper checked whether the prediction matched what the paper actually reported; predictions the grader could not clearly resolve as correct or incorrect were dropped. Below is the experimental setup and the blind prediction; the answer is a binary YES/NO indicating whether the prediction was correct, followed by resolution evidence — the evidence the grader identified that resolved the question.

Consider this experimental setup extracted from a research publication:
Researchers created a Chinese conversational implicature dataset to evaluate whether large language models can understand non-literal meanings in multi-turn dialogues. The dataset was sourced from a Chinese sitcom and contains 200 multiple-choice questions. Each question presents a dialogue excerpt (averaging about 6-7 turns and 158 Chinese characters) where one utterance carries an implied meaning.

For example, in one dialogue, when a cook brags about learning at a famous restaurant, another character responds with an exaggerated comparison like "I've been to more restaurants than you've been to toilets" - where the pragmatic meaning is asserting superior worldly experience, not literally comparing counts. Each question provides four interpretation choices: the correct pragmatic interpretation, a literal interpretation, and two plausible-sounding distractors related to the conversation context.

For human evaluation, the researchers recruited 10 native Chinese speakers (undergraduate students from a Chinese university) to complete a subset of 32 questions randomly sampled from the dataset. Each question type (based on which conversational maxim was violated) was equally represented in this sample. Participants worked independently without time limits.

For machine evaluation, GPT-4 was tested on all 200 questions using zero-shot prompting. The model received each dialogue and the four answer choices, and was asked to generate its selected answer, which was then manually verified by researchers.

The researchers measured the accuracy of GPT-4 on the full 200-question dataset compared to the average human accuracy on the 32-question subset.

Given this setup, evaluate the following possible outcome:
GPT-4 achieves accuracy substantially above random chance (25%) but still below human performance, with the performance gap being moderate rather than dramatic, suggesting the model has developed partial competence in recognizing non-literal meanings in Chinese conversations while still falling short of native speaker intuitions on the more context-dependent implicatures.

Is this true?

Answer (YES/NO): NO